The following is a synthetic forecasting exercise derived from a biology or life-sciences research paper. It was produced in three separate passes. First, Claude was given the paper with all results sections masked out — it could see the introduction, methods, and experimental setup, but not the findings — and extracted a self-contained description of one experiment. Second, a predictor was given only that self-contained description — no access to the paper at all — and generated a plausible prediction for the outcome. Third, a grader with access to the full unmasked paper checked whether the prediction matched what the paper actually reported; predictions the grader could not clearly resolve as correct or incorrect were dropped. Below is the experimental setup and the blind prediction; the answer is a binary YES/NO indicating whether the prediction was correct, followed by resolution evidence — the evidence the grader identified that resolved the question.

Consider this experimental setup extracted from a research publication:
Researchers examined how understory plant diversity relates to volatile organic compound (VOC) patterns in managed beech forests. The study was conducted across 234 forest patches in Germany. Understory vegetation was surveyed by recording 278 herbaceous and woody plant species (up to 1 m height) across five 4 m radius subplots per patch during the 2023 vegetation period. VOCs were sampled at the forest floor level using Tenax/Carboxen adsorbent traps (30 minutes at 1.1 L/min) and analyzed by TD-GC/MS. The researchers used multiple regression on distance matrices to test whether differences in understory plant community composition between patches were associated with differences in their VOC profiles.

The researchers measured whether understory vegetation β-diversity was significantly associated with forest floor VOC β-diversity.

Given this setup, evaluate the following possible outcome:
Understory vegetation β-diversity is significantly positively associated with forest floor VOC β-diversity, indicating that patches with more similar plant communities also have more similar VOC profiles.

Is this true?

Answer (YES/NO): YES